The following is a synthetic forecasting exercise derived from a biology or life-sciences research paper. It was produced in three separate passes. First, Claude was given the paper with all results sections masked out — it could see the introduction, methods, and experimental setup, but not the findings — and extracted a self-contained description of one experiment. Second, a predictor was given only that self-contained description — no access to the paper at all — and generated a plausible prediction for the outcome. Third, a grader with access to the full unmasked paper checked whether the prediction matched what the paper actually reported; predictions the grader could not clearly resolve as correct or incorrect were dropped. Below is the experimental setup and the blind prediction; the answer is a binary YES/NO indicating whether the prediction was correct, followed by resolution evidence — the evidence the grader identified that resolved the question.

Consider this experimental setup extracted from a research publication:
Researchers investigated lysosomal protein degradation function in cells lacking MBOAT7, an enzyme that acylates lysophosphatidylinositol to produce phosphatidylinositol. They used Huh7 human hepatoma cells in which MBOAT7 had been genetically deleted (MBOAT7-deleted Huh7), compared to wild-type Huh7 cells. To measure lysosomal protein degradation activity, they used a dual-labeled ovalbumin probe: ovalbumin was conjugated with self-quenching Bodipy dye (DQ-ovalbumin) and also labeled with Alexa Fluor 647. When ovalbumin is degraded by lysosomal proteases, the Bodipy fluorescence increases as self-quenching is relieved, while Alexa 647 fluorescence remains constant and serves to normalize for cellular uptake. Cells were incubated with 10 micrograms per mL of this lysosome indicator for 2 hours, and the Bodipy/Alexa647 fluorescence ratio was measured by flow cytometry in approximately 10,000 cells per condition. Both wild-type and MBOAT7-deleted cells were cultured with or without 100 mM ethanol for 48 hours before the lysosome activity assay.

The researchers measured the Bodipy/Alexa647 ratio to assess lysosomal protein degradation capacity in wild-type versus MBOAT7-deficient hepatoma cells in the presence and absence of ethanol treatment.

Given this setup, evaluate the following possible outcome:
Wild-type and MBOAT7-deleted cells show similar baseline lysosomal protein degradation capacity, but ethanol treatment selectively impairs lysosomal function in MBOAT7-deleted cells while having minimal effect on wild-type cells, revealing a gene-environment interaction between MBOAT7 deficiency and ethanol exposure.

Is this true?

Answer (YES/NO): NO